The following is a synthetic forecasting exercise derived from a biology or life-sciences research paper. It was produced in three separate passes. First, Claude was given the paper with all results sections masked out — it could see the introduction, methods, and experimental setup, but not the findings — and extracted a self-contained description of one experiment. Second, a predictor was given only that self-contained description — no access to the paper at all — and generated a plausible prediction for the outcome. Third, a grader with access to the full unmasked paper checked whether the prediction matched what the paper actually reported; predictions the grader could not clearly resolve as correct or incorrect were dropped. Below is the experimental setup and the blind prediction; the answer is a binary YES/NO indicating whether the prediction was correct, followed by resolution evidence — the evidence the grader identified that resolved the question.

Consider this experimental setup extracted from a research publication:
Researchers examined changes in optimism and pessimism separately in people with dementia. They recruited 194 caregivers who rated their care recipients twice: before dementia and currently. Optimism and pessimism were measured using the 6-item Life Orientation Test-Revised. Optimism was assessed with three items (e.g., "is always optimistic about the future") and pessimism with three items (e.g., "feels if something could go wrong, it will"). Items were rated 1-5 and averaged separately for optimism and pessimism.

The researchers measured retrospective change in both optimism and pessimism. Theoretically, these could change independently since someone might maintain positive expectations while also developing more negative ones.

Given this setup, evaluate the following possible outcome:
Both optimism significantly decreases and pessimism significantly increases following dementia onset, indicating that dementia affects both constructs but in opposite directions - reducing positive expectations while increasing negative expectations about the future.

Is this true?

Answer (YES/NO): YES